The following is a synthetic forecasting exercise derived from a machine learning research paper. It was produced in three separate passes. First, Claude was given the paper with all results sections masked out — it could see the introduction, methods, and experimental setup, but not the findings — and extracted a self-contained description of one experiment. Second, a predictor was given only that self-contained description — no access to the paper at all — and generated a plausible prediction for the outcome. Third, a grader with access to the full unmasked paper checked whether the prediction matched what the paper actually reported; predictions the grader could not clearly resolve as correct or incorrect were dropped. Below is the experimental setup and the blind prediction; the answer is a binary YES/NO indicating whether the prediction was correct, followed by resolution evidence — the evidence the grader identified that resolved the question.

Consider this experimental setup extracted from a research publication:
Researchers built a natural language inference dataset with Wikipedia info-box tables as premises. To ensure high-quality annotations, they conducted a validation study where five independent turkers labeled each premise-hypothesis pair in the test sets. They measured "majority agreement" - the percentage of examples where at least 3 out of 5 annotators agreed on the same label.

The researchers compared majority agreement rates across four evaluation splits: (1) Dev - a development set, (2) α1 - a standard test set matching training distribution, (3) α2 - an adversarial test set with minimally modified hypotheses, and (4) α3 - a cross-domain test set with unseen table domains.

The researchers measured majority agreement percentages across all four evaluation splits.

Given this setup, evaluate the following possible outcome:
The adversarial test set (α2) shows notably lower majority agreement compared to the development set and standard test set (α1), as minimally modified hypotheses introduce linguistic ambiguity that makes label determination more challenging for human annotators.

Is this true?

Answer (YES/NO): NO